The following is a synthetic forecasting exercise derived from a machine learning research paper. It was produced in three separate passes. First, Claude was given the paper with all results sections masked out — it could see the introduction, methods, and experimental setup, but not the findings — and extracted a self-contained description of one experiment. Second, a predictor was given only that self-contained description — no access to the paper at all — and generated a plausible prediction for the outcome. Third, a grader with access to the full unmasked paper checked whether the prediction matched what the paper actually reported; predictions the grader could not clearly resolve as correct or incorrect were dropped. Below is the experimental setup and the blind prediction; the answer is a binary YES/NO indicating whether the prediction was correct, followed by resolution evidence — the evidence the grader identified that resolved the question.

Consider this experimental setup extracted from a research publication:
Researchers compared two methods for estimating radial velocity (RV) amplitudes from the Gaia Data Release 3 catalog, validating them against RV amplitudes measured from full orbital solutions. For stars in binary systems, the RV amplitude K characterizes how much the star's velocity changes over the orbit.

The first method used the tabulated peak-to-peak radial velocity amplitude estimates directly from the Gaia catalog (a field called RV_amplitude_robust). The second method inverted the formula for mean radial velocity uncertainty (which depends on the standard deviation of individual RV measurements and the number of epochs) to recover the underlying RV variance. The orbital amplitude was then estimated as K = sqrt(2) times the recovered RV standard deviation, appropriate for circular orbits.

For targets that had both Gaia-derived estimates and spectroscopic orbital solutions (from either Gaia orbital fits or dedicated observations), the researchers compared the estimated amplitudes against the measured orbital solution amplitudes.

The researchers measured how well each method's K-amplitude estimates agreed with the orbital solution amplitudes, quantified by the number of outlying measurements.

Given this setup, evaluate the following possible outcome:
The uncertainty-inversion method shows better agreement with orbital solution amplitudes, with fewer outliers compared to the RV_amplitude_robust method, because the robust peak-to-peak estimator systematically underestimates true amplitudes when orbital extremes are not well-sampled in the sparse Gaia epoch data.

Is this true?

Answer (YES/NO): YES